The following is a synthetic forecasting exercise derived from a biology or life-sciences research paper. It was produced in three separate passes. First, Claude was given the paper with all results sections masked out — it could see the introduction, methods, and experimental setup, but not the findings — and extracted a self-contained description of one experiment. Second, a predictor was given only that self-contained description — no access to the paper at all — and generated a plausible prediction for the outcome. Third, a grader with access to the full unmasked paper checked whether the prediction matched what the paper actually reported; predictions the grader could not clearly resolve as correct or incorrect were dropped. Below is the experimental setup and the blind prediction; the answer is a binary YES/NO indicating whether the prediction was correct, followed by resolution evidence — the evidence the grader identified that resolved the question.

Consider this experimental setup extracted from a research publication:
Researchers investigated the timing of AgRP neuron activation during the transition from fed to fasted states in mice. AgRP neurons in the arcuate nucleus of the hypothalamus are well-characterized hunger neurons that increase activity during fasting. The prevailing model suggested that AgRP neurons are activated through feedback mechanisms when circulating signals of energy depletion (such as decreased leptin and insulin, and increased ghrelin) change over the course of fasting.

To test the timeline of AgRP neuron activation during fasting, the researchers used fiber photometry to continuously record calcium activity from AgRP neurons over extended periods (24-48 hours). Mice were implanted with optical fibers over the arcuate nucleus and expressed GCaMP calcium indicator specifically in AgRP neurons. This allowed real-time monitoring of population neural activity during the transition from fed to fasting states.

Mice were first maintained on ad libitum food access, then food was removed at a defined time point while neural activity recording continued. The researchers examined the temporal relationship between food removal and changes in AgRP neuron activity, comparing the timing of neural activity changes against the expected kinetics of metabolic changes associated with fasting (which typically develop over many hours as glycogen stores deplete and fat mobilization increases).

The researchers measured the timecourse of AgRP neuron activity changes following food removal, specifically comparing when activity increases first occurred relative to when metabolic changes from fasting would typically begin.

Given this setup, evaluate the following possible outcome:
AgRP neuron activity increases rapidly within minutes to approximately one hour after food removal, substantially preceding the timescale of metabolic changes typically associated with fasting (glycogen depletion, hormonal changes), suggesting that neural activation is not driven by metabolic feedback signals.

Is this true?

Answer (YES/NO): YES